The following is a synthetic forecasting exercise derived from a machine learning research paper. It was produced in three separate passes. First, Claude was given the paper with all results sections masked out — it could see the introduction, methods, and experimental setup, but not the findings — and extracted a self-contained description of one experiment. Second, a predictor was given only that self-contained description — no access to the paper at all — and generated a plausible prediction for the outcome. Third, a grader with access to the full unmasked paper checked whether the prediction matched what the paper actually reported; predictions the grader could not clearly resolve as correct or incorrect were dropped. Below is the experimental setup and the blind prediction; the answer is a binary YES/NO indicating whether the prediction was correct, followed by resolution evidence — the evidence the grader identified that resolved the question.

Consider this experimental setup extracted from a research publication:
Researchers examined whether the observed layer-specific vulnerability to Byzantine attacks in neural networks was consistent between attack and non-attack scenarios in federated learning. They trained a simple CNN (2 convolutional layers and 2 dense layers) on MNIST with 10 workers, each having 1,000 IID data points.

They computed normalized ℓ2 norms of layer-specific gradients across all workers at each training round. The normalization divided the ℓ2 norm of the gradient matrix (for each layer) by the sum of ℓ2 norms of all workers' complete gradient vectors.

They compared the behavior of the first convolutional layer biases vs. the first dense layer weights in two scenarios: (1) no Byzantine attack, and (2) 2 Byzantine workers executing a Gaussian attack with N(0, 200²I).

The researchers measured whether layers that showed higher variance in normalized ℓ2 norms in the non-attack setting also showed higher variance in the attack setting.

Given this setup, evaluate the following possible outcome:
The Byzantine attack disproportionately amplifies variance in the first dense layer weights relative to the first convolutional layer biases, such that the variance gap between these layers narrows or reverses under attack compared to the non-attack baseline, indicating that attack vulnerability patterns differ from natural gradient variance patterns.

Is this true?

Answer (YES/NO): NO